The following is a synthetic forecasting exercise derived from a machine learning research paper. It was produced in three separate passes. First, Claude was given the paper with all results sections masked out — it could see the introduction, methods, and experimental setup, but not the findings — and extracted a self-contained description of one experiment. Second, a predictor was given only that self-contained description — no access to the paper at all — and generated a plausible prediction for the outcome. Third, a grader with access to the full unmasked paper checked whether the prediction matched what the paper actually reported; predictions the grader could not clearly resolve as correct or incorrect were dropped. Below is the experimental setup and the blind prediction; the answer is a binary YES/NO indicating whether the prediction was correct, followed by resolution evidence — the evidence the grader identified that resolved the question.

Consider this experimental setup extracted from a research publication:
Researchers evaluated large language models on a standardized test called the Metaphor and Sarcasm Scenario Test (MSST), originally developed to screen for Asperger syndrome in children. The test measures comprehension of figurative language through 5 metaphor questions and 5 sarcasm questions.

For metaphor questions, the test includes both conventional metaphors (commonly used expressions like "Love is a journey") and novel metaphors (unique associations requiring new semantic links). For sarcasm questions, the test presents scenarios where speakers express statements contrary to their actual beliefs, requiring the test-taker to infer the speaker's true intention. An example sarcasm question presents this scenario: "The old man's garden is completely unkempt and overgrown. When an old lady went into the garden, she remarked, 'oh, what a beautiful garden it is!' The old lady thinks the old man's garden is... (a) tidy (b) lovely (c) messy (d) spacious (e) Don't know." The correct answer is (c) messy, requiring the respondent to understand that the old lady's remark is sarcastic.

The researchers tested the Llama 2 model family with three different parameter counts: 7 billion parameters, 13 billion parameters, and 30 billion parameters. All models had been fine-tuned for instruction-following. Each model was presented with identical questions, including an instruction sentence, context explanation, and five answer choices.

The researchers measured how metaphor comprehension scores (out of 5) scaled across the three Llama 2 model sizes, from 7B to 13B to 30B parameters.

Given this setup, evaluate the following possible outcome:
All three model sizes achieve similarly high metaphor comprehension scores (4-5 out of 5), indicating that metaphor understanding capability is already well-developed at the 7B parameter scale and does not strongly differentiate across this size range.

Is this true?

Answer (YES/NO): NO